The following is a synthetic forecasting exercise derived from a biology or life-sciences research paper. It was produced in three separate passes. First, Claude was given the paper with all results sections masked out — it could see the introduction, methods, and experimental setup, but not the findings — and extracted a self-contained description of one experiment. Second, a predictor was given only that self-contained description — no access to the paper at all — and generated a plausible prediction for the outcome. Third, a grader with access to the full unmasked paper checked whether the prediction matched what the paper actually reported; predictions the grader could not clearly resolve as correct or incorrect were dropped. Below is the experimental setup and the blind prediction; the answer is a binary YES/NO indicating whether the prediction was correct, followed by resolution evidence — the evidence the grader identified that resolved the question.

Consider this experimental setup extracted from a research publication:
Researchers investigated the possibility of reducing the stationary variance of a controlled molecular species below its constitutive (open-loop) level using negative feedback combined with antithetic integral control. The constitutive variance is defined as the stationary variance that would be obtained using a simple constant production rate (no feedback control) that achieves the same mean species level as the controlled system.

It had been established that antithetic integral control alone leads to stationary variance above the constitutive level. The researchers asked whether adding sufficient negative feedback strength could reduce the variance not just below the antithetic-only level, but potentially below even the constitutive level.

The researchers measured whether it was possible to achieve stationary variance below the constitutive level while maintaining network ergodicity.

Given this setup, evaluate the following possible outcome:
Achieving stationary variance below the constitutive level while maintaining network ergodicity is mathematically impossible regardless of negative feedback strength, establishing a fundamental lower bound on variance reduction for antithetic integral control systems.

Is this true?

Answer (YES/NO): NO